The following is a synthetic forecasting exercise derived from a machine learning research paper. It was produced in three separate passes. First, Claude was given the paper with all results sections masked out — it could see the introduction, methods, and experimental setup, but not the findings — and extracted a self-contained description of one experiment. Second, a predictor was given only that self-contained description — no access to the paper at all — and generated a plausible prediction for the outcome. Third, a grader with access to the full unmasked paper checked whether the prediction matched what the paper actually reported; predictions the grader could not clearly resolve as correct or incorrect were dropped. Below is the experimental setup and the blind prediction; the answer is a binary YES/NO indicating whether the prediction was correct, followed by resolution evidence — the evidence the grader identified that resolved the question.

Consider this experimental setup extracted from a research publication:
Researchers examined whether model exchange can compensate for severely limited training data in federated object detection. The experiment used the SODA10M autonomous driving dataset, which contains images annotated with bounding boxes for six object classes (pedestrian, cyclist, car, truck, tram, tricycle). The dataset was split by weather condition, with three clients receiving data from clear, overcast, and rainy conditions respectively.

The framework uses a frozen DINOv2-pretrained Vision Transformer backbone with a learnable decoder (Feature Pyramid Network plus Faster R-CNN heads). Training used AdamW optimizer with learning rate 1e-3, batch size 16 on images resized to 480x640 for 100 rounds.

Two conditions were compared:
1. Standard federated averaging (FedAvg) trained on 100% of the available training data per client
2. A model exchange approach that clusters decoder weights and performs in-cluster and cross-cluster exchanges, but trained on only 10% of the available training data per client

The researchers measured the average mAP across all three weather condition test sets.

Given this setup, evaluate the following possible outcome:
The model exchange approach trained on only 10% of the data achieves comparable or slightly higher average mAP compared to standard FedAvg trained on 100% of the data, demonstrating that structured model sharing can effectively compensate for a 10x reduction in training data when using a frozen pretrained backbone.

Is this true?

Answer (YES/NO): NO